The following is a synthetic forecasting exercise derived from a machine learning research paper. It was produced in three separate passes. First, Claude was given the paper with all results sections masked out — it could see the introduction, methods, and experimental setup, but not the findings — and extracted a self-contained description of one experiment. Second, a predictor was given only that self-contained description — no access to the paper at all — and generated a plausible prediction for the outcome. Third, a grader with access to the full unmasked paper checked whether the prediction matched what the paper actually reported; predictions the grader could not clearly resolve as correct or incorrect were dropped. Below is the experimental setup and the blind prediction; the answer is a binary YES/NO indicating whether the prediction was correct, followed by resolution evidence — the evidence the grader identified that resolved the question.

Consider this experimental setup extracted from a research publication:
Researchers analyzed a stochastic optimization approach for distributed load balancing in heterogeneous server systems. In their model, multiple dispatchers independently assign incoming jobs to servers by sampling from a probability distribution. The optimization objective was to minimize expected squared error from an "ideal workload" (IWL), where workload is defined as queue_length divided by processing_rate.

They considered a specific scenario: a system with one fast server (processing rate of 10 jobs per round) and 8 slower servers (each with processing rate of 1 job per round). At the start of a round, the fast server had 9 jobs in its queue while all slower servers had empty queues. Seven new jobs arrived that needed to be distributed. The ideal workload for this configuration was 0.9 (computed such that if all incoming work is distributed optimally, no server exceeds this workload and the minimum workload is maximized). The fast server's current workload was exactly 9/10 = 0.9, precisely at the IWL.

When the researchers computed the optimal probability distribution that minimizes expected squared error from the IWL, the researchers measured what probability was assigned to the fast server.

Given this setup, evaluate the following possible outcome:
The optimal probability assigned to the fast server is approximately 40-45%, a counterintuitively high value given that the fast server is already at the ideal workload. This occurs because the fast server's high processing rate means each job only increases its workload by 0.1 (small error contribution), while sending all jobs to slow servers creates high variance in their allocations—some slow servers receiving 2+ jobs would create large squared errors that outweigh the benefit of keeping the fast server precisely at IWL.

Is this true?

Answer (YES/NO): NO